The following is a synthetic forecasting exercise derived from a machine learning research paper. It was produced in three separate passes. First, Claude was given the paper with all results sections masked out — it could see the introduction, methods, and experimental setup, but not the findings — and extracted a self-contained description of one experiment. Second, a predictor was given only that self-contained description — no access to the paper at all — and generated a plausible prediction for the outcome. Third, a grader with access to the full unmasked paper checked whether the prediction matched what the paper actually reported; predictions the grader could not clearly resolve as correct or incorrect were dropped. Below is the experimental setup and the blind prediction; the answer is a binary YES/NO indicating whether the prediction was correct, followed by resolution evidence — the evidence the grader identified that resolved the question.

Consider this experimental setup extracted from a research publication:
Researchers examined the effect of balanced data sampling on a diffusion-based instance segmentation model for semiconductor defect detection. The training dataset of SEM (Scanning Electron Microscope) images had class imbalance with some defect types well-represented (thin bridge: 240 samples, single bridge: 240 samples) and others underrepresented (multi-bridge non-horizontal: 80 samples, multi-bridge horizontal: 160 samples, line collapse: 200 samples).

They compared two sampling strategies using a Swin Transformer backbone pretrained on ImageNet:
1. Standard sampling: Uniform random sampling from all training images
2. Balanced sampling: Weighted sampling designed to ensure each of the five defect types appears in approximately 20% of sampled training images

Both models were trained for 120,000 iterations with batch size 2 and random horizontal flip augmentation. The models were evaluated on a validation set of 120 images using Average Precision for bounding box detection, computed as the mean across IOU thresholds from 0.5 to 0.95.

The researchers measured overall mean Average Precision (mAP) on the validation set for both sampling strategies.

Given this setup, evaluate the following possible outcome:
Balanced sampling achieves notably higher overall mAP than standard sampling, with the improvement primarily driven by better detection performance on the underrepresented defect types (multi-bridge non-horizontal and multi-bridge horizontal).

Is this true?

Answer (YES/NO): NO